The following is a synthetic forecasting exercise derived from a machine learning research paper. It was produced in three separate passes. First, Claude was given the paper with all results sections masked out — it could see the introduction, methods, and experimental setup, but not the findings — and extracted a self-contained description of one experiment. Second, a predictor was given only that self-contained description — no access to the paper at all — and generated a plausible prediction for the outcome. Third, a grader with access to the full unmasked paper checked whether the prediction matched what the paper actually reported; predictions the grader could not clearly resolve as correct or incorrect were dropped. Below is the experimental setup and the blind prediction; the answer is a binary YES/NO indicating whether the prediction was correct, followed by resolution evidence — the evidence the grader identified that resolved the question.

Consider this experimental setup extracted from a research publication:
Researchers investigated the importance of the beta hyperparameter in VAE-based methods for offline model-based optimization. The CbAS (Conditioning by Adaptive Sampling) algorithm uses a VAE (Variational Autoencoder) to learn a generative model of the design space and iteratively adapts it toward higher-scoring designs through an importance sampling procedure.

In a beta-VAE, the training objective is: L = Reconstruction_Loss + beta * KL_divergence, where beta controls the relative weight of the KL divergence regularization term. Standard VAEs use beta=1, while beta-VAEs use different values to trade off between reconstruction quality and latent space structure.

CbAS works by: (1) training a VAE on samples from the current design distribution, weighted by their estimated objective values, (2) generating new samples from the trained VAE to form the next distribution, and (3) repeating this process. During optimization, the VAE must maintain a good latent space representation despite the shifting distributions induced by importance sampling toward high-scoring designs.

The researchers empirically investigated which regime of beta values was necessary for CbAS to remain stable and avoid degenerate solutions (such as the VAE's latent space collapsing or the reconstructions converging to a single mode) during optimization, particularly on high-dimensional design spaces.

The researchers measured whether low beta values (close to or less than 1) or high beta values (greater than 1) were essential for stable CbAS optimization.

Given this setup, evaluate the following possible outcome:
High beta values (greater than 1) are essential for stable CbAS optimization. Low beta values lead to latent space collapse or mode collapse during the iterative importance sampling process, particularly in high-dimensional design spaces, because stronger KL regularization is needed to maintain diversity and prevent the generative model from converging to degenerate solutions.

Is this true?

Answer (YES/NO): YES